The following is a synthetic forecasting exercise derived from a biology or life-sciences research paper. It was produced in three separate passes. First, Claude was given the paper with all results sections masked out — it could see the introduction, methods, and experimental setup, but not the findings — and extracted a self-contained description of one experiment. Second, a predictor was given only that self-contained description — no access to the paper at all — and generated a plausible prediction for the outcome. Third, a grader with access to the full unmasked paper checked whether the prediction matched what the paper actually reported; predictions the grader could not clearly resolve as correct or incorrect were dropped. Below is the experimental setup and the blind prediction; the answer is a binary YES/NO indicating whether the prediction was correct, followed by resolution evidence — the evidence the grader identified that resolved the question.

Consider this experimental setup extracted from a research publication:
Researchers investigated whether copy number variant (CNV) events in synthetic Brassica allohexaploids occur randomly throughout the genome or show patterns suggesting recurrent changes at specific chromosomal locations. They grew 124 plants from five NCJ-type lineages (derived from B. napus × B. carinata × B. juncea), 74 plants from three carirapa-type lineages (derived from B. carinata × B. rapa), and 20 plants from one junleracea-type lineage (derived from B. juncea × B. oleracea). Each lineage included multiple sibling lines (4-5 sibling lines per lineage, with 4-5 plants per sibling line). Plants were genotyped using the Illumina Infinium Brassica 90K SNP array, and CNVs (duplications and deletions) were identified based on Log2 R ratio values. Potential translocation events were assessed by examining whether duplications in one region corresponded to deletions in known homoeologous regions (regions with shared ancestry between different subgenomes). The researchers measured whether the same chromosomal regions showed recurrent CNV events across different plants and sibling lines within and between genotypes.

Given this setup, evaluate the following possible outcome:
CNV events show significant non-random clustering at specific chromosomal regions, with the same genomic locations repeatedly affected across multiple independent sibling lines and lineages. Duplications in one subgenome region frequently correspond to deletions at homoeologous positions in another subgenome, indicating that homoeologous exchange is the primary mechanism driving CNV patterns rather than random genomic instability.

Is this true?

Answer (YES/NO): YES